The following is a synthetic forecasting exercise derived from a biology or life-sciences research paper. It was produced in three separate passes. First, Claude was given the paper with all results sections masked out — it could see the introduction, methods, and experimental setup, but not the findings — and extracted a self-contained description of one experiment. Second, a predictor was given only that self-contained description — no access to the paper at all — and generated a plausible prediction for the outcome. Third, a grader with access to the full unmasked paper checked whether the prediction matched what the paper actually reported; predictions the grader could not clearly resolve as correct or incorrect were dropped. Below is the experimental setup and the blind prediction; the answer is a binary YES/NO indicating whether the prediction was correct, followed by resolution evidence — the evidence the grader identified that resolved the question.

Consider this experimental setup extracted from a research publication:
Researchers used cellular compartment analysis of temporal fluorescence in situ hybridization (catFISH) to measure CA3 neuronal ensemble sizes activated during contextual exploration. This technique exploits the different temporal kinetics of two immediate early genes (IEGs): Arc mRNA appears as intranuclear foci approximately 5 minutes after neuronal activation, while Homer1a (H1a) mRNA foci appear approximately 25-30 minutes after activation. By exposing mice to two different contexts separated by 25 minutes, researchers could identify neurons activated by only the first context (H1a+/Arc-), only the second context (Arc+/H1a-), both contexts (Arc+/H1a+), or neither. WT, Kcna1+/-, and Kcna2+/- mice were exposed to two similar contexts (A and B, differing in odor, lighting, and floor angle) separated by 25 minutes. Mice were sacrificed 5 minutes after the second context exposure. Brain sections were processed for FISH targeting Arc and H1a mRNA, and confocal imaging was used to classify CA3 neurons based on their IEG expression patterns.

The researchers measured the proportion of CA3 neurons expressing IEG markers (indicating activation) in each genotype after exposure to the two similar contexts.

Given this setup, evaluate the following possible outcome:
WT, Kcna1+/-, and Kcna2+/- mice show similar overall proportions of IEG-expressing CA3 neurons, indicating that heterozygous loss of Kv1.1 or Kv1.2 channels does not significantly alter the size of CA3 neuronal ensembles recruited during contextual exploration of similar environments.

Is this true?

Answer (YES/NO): NO